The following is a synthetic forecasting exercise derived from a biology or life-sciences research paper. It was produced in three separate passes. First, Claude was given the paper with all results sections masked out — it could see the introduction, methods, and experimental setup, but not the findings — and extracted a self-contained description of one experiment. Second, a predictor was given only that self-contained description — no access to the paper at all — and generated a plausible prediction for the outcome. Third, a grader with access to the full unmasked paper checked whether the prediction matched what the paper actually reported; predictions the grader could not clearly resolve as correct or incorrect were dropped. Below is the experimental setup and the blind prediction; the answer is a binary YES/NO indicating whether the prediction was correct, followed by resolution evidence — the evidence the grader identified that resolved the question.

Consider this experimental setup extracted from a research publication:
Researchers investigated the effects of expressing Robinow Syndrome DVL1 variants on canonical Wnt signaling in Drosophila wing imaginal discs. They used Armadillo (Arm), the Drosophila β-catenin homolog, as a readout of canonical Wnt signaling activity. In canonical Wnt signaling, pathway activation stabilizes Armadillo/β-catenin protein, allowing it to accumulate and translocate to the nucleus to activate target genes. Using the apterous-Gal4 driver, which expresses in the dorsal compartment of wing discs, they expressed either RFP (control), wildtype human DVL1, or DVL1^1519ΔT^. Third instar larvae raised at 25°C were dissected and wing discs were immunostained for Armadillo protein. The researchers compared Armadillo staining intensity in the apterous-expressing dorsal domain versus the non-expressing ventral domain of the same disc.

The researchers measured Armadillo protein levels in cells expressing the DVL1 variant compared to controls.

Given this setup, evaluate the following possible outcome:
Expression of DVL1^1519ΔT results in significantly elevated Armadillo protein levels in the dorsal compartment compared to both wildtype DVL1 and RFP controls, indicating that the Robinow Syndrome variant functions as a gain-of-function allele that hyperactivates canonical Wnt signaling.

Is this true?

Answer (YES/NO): NO